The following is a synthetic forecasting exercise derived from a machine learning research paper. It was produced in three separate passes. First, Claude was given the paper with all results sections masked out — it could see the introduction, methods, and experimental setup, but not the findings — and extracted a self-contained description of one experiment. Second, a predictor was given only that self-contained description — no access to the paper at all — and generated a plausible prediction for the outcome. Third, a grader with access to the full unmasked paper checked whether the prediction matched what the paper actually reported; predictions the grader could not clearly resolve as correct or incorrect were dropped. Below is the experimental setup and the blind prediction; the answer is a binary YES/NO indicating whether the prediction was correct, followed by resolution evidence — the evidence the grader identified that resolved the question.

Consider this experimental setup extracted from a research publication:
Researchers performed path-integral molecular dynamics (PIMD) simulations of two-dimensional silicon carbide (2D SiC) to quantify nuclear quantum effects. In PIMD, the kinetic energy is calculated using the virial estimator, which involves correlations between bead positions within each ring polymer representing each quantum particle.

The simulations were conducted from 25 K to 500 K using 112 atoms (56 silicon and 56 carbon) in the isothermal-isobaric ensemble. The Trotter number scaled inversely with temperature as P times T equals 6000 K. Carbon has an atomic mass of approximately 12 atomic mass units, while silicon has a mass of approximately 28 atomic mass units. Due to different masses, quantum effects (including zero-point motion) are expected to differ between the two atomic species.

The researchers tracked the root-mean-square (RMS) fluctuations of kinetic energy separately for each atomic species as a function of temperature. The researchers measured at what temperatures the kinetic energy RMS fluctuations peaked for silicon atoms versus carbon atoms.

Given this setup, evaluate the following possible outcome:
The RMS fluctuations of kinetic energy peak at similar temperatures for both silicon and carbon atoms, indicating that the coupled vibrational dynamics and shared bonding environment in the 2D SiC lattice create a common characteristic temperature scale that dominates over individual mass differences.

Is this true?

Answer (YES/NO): NO